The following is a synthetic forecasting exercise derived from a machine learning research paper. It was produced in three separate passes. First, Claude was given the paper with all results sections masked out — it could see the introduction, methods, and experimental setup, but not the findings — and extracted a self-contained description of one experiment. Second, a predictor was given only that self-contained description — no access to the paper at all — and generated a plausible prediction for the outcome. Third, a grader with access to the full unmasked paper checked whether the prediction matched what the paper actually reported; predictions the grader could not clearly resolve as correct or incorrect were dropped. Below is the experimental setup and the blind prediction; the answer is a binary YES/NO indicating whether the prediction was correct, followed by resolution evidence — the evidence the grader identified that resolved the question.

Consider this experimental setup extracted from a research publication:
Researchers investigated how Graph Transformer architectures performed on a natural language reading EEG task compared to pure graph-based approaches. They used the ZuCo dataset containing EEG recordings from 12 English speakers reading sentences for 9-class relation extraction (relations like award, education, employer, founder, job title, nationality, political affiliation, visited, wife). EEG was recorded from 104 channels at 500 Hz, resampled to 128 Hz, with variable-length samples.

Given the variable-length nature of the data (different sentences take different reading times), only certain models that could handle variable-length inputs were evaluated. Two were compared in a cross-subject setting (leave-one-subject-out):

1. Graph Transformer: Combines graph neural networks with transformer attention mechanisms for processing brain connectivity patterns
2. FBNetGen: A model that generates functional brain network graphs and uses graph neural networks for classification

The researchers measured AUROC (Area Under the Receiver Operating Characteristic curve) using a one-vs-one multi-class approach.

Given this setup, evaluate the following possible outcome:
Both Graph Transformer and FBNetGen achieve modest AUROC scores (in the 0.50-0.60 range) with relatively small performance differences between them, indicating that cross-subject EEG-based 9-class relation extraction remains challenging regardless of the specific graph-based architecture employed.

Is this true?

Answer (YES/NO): NO